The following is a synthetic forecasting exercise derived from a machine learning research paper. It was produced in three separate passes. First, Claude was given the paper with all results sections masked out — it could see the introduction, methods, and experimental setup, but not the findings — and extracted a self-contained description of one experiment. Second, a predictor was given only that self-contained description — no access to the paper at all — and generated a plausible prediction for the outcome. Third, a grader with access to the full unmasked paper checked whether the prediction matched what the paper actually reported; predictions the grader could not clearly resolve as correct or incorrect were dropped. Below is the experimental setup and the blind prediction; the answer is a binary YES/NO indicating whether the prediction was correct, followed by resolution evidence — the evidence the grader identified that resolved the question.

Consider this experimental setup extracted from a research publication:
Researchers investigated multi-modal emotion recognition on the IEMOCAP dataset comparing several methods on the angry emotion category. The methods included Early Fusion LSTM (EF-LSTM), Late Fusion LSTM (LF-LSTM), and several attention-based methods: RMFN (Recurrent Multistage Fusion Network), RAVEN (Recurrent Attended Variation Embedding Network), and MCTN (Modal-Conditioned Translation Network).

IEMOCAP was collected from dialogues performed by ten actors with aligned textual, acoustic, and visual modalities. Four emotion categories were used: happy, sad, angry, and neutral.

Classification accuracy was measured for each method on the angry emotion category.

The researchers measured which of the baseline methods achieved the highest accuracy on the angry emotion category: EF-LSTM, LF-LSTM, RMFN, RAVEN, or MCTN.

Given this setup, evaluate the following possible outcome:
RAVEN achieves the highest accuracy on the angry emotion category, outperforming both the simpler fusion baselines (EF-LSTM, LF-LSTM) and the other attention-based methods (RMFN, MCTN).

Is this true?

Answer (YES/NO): YES